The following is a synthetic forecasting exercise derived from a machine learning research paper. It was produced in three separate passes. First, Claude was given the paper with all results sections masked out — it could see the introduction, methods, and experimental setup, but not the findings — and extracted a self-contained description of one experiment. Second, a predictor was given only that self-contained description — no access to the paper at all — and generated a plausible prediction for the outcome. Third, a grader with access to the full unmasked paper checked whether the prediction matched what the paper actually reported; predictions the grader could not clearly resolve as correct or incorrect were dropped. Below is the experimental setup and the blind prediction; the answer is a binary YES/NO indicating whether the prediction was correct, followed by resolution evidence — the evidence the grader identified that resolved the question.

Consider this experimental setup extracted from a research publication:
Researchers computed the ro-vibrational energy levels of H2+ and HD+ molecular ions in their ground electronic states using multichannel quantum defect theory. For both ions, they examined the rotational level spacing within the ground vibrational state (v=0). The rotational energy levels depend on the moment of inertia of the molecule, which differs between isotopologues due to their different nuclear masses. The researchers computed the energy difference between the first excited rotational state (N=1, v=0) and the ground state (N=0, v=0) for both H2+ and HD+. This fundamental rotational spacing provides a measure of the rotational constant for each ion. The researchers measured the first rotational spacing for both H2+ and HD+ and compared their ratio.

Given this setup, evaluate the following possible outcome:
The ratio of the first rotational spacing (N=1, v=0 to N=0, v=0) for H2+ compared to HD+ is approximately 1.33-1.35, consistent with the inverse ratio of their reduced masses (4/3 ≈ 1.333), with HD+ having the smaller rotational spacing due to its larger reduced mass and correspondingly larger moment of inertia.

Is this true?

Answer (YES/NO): NO